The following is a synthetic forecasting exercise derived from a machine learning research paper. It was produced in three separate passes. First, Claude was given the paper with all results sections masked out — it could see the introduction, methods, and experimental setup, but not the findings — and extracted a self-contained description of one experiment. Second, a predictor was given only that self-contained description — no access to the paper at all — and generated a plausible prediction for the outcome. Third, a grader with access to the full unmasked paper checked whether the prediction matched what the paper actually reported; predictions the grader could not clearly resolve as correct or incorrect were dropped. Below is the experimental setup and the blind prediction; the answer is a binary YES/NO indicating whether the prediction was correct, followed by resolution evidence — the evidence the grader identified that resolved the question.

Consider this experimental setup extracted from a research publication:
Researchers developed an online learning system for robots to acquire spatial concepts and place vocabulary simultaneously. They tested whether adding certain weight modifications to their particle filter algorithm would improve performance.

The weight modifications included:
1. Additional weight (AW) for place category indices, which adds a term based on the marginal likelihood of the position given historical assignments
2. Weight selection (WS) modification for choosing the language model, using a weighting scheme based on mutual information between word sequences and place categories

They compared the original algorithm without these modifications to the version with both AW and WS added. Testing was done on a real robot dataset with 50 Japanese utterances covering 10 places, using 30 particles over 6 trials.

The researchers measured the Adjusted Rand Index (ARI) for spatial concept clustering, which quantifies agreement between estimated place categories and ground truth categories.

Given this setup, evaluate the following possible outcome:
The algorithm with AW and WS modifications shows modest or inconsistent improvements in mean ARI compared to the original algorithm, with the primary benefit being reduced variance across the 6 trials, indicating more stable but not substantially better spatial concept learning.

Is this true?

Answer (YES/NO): NO